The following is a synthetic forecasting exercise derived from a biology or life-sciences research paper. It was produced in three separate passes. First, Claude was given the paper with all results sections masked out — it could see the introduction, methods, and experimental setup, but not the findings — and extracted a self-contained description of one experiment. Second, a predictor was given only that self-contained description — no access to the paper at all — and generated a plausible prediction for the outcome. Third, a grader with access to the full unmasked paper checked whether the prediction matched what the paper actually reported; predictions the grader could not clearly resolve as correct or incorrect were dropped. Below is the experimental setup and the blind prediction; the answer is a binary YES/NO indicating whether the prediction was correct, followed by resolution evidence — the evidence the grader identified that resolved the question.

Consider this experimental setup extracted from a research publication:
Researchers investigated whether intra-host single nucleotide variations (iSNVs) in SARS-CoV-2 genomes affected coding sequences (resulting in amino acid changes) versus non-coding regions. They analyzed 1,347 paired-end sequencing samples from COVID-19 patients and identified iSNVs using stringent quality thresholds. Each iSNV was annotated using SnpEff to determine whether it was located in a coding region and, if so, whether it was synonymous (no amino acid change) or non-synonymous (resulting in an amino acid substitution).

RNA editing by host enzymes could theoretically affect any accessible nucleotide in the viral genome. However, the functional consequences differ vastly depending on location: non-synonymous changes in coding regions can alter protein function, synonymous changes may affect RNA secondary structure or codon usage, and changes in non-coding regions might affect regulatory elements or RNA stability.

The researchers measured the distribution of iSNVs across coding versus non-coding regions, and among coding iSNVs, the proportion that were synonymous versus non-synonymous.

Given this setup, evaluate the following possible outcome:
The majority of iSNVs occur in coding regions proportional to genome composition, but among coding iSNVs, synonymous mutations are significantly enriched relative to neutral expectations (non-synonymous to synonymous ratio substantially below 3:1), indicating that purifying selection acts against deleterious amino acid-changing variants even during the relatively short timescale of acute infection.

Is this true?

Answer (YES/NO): NO